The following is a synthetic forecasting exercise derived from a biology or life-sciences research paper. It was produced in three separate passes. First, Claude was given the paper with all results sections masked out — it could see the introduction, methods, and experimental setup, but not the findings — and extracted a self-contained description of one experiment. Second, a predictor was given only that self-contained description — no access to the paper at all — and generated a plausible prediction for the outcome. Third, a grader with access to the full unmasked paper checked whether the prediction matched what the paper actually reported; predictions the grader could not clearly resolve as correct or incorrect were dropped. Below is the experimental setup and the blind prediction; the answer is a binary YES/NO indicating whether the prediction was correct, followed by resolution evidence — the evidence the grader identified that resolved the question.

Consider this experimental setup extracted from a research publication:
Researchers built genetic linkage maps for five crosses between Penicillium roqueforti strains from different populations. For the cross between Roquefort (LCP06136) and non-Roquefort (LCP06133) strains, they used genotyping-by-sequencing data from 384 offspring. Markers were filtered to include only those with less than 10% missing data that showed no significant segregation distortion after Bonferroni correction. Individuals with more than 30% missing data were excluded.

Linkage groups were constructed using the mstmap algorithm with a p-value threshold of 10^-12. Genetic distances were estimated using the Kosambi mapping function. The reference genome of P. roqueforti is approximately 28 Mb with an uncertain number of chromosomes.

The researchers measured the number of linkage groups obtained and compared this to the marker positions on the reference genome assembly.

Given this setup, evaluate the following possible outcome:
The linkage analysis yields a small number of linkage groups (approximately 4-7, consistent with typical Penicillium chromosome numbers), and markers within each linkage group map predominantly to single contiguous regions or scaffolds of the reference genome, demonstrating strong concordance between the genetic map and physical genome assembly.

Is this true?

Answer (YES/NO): YES